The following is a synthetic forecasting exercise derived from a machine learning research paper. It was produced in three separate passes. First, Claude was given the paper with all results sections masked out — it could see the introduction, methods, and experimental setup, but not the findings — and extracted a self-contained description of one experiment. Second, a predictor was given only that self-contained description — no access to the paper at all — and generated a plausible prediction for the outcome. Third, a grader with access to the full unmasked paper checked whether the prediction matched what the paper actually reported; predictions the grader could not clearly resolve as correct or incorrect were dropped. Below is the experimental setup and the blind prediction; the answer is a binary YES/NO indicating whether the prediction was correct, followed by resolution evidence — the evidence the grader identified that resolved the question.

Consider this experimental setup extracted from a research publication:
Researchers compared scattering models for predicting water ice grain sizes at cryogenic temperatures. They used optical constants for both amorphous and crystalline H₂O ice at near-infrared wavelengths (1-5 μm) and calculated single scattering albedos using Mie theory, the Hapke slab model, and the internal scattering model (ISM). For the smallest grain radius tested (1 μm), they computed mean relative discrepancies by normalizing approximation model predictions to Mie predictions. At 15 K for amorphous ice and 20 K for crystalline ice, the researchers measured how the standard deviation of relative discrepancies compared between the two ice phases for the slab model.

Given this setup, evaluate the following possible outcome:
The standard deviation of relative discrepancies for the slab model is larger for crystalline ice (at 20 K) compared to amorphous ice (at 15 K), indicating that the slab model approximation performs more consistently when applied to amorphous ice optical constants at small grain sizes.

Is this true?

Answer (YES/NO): YES